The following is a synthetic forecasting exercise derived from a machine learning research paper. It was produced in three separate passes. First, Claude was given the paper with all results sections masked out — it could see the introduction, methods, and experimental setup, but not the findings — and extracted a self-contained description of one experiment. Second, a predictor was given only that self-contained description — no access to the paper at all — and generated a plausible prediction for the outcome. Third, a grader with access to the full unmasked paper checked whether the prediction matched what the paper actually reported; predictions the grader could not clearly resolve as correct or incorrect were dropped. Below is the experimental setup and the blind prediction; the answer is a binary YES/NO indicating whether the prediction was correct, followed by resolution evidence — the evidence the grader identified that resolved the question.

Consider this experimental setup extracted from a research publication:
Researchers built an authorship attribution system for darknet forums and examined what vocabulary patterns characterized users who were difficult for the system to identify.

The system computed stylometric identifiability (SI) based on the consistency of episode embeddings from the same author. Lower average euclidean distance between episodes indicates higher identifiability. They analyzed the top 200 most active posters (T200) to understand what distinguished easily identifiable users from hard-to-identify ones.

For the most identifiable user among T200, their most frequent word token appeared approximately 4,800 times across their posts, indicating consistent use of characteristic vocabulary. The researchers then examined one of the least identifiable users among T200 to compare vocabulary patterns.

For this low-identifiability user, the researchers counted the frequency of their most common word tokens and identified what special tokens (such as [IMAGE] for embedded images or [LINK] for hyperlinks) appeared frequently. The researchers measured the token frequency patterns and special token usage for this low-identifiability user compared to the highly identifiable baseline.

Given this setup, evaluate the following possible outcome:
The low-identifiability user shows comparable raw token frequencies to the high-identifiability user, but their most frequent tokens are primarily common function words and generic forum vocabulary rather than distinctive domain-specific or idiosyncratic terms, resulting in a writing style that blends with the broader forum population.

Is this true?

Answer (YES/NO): NO